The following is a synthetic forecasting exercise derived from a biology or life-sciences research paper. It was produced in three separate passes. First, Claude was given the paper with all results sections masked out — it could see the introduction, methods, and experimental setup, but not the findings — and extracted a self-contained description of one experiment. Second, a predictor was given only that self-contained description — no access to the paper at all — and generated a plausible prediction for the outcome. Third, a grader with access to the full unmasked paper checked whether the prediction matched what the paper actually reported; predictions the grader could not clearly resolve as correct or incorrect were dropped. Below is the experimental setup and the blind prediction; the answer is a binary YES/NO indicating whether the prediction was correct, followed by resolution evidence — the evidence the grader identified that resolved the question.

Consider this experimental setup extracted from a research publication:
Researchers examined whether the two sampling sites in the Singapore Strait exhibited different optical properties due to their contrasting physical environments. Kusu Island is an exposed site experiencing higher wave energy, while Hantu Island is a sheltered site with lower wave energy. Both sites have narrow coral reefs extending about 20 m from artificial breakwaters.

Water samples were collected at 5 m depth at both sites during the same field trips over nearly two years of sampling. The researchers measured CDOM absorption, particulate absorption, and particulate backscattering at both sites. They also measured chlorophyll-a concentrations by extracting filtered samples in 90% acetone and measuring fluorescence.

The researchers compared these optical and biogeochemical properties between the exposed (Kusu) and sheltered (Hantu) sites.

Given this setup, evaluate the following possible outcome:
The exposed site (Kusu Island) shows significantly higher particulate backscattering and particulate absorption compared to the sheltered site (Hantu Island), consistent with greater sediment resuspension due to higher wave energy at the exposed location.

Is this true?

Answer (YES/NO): NO